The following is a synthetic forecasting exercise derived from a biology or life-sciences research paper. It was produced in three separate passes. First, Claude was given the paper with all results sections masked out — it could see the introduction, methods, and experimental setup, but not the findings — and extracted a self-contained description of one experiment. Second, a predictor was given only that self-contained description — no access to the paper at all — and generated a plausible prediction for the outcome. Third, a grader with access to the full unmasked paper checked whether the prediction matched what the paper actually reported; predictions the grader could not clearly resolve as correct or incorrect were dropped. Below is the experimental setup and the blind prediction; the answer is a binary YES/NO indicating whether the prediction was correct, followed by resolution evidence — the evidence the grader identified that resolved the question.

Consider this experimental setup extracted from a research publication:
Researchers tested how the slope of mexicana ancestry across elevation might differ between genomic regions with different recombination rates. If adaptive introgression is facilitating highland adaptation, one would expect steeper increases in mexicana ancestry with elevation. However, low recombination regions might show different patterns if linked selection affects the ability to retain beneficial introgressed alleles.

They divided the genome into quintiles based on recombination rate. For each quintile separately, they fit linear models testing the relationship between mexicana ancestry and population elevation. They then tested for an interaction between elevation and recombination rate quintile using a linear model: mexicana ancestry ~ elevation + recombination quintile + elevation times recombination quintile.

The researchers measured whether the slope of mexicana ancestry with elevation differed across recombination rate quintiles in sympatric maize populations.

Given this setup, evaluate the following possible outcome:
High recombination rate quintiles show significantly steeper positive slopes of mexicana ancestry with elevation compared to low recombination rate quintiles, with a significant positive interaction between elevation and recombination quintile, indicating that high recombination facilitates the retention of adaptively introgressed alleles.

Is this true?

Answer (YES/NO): YES